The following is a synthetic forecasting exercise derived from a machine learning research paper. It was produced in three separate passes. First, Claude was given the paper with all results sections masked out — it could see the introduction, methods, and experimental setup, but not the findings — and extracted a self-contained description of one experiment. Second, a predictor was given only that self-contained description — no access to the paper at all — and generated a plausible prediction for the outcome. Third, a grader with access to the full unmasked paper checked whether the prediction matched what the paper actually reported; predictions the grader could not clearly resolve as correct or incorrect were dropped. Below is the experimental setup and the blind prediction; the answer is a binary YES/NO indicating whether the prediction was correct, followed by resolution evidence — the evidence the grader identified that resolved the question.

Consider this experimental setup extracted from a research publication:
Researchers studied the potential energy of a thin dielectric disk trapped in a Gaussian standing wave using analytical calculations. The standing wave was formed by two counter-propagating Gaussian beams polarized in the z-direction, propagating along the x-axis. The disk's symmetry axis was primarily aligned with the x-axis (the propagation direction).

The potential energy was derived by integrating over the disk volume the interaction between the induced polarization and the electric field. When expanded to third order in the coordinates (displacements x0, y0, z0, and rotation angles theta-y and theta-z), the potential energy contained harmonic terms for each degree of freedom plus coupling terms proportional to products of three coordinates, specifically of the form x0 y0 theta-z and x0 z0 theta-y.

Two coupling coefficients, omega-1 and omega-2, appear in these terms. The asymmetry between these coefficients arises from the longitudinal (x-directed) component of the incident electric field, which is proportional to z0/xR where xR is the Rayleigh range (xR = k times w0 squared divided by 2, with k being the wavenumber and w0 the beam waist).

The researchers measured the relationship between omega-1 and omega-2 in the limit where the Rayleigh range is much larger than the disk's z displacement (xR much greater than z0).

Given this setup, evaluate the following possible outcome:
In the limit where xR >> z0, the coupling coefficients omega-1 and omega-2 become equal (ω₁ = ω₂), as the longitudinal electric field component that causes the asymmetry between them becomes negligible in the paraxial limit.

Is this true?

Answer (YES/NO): YES